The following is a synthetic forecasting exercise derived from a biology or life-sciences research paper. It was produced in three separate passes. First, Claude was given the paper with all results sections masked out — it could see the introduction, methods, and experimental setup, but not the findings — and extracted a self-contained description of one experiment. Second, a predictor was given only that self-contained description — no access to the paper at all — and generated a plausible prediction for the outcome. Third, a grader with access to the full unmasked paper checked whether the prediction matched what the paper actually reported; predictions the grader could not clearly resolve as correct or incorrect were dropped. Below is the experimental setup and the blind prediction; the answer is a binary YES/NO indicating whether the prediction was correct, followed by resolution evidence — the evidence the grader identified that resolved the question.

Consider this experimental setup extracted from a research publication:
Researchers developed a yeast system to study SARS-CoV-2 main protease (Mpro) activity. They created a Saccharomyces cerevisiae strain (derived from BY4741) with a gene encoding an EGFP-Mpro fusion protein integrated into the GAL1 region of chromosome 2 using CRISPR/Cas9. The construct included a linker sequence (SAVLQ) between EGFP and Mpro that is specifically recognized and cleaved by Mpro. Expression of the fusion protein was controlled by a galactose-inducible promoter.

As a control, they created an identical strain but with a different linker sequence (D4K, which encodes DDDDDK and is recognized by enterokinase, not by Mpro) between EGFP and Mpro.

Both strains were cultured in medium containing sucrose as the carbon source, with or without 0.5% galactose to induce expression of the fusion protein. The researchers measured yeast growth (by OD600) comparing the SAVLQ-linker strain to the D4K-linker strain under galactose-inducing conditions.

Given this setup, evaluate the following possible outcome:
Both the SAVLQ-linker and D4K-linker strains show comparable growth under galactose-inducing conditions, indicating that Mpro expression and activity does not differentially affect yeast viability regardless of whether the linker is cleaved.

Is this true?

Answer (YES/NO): NO